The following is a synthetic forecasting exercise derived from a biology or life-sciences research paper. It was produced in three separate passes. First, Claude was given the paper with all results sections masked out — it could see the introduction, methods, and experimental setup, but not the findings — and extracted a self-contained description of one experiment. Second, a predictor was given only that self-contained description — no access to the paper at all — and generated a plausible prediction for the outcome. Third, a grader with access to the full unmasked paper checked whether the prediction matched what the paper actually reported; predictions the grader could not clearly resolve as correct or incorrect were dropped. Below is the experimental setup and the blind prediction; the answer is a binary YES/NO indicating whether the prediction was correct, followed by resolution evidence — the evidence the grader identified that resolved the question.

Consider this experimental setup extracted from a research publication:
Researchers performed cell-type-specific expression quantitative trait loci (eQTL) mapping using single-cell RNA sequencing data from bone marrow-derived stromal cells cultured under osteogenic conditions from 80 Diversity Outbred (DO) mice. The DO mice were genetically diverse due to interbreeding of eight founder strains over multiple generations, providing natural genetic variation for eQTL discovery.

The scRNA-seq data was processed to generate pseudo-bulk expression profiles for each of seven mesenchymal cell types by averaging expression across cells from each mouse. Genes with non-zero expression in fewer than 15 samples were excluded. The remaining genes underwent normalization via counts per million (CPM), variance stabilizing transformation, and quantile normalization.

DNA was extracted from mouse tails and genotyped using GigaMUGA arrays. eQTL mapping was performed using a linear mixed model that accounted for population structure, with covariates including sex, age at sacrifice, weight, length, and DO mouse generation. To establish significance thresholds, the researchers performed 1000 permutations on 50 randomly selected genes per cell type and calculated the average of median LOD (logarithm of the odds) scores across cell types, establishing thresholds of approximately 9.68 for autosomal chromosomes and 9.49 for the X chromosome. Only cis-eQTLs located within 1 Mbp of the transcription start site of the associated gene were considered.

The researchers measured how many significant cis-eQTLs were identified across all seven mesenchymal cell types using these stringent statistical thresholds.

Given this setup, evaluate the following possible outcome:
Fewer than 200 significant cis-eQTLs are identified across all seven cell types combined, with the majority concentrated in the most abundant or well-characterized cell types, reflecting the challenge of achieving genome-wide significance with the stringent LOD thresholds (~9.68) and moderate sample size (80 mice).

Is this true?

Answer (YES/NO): NO